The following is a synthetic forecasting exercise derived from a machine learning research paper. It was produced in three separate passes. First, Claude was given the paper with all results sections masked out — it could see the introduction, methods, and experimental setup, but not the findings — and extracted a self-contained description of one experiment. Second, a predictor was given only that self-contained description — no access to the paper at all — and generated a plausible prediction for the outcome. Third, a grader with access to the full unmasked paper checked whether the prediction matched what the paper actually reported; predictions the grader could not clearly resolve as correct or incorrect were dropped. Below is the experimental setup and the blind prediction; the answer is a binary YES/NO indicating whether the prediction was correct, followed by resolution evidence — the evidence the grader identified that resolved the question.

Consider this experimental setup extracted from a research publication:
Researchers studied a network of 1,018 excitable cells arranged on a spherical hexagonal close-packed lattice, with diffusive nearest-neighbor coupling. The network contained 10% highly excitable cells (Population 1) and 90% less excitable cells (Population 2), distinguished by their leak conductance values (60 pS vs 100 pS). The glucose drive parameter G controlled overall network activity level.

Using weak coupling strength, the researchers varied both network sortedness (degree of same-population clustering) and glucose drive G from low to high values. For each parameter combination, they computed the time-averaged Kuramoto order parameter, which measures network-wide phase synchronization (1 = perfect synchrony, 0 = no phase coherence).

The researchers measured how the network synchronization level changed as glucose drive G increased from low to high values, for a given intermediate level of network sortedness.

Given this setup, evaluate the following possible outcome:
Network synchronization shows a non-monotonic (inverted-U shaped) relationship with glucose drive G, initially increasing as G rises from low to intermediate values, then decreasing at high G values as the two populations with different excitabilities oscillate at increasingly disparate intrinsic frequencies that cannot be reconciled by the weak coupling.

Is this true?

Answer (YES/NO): YES